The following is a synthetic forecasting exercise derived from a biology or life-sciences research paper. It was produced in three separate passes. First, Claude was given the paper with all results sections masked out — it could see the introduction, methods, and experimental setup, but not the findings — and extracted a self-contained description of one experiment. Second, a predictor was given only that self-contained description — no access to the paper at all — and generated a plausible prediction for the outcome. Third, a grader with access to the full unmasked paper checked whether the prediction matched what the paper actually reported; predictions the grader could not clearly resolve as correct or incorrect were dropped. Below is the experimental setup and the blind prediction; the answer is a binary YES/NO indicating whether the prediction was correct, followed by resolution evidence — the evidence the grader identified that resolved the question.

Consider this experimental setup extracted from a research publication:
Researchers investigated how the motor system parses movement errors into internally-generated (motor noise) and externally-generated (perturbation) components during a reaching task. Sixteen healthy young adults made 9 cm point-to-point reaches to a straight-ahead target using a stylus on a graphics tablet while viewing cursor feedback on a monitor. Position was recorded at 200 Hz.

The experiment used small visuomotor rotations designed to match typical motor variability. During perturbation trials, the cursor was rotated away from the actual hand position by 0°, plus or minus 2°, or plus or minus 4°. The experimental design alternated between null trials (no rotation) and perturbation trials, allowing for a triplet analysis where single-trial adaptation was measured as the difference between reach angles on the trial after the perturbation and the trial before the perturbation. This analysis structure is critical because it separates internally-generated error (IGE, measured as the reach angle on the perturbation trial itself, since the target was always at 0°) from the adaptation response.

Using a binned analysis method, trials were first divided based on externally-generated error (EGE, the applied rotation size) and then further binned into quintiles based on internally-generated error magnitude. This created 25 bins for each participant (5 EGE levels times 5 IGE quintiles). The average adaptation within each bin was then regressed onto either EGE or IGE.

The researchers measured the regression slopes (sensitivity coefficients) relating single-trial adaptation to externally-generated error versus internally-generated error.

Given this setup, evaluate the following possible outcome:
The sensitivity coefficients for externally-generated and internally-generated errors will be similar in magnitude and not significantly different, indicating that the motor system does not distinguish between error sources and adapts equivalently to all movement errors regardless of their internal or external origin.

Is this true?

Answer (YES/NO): NO